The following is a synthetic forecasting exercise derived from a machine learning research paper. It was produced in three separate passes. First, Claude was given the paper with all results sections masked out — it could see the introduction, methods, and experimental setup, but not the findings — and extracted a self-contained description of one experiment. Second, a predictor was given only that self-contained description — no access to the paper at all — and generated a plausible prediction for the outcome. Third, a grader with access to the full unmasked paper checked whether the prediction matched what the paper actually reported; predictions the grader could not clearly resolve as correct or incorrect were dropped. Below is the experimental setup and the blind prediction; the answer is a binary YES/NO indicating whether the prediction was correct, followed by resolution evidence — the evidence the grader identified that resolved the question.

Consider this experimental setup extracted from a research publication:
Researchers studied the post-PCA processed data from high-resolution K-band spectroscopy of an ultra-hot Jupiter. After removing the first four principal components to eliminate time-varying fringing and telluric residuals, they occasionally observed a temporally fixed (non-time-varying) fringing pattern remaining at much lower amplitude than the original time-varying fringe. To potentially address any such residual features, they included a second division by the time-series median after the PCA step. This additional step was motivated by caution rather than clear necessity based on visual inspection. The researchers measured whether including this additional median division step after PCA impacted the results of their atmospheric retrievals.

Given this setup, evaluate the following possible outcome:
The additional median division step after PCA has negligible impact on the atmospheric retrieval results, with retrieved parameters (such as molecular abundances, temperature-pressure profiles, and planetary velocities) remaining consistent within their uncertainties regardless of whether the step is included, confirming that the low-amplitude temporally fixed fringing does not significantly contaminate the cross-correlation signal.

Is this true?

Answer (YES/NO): YES